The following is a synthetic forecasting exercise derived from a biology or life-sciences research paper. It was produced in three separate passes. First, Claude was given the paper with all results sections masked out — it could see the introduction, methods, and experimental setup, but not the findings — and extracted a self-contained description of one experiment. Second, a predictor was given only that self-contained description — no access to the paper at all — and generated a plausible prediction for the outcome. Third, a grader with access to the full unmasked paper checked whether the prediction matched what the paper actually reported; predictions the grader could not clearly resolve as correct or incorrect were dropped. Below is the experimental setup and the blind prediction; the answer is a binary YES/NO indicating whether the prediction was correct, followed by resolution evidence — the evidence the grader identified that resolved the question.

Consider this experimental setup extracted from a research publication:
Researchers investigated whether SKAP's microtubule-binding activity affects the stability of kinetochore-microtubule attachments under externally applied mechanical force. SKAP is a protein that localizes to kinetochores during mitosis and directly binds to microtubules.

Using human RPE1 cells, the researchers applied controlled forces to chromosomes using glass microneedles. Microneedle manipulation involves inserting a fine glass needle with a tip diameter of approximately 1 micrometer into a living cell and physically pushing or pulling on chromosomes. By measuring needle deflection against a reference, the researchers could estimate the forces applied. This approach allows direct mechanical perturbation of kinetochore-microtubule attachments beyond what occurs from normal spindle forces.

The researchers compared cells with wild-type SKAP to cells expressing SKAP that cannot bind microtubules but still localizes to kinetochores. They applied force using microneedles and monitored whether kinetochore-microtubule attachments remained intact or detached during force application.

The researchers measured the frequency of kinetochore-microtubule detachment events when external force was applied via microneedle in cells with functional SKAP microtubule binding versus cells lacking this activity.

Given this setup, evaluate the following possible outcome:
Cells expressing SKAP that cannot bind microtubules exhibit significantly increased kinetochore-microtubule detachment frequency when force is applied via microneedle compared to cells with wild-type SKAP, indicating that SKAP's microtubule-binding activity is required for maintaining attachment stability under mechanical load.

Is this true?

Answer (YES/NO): YES